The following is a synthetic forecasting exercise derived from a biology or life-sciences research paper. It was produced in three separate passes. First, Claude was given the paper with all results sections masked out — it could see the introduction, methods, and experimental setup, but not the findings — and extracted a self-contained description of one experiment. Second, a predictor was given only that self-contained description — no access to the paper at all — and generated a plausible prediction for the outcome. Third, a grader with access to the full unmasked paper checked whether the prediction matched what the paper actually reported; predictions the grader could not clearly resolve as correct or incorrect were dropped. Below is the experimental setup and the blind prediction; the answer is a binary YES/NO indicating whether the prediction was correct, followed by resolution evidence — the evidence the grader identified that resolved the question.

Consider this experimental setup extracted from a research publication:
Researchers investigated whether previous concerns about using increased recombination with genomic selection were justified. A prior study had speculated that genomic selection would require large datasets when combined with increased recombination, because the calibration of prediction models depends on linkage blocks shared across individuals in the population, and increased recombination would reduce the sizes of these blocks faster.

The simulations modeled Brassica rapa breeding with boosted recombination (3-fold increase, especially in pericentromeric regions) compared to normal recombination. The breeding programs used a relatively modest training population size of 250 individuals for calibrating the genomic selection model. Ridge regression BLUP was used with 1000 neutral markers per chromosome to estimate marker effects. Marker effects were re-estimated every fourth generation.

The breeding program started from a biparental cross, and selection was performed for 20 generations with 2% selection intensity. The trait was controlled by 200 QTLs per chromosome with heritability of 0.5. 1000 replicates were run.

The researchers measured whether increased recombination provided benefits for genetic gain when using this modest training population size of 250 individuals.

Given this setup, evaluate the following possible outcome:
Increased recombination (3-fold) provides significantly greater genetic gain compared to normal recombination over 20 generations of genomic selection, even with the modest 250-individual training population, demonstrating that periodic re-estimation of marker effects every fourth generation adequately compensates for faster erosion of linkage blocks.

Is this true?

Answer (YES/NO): YES